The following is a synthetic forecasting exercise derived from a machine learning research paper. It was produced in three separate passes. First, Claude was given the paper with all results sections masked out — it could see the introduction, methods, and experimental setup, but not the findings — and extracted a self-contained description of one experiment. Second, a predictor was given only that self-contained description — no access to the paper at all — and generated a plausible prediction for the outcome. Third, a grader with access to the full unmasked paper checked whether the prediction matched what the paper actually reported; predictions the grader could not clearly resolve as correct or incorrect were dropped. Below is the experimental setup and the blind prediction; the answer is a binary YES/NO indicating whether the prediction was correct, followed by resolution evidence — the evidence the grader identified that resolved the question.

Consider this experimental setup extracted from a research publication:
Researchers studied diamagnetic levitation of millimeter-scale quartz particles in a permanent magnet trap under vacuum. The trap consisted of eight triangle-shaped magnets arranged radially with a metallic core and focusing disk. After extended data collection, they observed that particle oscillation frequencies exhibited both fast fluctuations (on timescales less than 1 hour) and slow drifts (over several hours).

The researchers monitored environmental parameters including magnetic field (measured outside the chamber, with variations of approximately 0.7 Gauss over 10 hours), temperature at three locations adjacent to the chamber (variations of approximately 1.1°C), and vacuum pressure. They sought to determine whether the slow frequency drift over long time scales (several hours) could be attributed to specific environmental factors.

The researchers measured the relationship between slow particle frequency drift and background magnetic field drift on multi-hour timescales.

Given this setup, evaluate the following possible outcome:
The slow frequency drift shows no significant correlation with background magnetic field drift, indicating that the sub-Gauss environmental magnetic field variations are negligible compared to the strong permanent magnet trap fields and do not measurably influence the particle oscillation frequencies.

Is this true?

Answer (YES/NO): NO